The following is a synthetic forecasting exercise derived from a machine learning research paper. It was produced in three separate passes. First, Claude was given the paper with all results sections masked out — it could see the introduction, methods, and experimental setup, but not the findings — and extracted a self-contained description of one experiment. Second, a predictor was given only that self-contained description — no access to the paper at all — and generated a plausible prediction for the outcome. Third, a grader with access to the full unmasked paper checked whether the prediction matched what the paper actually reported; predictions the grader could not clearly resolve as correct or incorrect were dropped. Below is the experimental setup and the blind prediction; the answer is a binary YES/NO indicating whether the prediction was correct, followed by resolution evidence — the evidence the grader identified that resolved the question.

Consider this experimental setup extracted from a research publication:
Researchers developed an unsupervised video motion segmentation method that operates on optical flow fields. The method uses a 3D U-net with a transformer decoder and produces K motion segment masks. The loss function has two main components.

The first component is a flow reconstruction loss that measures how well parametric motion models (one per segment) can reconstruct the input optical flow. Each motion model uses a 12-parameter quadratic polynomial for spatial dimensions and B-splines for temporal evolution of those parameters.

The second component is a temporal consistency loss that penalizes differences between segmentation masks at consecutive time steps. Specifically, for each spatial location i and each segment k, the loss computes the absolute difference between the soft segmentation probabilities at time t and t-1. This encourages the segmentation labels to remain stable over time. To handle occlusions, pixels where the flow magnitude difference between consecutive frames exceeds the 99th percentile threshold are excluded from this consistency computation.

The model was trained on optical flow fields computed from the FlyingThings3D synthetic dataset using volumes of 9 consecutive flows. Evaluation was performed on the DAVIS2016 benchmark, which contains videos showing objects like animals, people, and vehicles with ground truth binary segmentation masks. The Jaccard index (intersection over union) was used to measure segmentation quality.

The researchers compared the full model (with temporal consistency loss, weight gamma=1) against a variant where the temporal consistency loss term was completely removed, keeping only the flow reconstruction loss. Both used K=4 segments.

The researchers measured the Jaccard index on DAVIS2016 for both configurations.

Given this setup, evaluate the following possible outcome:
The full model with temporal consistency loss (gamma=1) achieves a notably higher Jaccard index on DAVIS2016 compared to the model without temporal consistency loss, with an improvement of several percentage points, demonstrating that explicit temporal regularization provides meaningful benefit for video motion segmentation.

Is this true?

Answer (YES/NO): NO